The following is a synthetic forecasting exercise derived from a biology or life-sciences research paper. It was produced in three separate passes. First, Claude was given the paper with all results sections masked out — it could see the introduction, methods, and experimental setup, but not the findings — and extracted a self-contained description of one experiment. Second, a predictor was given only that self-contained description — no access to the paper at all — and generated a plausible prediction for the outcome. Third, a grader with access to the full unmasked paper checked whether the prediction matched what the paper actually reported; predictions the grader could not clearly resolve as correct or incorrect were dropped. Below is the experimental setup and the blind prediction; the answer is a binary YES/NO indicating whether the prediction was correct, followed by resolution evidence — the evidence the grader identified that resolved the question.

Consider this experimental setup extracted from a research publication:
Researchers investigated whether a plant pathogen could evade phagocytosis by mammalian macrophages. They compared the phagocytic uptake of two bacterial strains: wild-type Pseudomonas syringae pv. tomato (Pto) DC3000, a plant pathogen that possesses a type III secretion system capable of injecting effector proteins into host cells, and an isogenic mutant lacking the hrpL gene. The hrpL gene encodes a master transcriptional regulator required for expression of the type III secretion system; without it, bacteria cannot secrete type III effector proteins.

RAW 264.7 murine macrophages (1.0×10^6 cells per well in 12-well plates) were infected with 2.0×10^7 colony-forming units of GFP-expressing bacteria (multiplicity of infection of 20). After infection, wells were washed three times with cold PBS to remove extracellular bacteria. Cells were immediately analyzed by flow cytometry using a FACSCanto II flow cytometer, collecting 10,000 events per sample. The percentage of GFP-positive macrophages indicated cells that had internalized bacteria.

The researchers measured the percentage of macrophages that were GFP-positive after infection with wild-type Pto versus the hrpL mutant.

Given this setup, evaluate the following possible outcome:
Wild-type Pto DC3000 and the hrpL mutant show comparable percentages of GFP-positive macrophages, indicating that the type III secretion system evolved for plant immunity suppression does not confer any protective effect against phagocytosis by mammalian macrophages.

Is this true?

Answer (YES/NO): NO